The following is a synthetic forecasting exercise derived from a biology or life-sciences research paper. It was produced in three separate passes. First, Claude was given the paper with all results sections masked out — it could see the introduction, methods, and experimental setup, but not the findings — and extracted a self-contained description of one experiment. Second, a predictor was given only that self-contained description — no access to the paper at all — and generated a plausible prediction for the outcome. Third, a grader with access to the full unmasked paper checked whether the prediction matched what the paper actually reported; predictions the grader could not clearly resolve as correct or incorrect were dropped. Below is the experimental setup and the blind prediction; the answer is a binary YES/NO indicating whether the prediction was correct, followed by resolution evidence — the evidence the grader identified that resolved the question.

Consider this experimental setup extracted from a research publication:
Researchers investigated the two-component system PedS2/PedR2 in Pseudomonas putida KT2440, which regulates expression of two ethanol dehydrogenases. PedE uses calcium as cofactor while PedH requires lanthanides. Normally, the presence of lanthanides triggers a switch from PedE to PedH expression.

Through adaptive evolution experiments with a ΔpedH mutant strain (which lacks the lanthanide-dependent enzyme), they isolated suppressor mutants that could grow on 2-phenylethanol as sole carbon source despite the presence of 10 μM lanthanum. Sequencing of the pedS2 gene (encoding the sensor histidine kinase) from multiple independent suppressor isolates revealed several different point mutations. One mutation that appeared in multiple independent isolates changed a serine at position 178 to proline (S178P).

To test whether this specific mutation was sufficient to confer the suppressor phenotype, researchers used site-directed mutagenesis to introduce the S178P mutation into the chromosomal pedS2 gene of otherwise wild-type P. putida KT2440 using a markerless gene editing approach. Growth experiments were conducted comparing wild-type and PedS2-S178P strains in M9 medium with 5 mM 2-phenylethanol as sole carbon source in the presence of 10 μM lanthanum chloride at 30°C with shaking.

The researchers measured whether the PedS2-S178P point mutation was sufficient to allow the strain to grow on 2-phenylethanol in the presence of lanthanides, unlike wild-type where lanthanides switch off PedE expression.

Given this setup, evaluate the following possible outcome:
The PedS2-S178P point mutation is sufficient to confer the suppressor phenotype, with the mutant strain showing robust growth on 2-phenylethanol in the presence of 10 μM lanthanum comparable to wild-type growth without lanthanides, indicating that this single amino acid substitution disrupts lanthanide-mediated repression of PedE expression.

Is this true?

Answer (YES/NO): YES